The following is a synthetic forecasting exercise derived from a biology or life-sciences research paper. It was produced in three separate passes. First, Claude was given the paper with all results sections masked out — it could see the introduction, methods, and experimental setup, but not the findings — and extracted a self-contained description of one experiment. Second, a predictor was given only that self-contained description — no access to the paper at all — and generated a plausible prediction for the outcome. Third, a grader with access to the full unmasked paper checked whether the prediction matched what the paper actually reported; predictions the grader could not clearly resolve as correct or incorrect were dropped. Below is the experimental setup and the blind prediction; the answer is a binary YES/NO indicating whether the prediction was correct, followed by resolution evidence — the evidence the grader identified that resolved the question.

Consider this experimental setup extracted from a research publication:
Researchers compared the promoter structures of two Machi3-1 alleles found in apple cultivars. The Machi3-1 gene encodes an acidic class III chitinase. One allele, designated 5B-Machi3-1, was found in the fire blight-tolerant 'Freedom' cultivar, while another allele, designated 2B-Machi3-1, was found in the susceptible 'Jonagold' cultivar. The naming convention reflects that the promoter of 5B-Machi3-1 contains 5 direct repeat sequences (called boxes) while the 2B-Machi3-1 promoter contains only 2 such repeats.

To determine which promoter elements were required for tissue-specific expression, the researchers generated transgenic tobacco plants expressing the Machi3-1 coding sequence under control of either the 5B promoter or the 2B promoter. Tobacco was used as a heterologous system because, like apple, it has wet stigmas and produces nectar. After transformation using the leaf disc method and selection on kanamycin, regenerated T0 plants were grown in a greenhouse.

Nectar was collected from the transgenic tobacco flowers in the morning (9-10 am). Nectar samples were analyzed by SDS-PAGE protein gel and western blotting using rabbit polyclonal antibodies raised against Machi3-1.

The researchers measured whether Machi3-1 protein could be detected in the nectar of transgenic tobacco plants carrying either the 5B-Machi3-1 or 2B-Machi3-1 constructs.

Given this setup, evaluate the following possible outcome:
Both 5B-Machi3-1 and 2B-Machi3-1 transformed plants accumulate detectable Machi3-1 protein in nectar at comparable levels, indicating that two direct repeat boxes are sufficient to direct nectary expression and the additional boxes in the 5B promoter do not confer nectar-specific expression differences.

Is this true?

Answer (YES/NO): NO